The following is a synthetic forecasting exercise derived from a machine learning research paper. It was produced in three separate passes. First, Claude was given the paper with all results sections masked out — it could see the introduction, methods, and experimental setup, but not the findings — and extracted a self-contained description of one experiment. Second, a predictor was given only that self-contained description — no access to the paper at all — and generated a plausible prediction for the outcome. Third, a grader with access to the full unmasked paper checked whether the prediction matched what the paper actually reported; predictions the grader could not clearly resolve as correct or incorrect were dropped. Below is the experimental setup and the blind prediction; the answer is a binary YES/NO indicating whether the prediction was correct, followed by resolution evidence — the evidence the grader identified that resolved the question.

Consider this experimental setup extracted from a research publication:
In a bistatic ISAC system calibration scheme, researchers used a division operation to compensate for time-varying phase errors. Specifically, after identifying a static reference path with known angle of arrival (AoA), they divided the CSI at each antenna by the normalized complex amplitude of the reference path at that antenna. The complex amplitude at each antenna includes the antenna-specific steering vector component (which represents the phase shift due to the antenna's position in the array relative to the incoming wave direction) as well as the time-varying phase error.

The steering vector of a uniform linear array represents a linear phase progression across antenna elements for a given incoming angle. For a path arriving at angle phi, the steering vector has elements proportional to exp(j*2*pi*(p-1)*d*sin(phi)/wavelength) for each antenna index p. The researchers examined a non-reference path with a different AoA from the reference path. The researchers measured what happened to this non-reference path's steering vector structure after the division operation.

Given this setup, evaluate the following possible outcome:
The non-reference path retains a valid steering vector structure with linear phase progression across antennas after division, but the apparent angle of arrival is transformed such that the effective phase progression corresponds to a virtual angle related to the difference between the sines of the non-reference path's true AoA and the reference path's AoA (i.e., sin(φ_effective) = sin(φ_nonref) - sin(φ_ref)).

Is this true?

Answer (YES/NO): NO